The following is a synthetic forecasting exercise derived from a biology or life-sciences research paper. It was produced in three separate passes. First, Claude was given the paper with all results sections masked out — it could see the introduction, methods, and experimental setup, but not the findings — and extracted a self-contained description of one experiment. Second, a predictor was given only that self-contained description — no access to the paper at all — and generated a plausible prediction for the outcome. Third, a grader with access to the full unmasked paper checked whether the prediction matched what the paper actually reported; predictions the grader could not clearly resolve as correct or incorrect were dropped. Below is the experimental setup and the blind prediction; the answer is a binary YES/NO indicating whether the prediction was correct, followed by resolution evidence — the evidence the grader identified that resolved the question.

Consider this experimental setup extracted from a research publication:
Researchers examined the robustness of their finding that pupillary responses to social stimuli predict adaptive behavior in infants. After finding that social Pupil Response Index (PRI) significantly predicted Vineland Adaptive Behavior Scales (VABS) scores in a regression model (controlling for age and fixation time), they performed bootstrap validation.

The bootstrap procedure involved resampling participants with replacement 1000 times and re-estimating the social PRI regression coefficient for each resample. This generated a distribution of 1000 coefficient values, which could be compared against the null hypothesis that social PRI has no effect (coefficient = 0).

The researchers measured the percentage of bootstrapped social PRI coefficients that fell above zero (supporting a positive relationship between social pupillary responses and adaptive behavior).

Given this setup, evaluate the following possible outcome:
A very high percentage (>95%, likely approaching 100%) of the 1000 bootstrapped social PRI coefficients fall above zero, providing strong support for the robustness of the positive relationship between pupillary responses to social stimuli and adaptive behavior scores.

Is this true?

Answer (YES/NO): NO